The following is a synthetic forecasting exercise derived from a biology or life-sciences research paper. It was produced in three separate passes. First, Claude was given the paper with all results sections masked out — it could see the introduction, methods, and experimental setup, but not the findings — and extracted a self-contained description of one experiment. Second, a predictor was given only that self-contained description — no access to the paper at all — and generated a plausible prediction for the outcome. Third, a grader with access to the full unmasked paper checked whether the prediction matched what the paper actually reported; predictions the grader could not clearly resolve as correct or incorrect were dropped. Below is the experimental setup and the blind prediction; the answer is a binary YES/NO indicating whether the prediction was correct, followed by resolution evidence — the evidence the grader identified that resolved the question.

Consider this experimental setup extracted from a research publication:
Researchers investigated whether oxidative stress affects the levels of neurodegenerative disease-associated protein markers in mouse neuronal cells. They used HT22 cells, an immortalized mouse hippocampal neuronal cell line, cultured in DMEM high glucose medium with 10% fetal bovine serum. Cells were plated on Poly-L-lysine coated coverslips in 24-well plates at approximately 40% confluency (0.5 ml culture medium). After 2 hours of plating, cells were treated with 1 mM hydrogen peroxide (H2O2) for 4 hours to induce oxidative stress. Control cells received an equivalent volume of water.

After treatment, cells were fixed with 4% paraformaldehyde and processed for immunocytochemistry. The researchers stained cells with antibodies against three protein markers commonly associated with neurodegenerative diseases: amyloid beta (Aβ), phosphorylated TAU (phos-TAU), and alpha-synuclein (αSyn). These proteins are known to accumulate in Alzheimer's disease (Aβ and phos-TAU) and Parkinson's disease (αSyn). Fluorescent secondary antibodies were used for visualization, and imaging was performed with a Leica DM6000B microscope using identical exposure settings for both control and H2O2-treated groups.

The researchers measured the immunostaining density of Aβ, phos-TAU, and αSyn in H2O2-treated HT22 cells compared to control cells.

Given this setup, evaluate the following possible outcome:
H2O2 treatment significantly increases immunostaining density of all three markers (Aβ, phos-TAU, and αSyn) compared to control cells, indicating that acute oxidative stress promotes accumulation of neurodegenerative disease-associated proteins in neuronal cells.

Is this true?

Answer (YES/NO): NO